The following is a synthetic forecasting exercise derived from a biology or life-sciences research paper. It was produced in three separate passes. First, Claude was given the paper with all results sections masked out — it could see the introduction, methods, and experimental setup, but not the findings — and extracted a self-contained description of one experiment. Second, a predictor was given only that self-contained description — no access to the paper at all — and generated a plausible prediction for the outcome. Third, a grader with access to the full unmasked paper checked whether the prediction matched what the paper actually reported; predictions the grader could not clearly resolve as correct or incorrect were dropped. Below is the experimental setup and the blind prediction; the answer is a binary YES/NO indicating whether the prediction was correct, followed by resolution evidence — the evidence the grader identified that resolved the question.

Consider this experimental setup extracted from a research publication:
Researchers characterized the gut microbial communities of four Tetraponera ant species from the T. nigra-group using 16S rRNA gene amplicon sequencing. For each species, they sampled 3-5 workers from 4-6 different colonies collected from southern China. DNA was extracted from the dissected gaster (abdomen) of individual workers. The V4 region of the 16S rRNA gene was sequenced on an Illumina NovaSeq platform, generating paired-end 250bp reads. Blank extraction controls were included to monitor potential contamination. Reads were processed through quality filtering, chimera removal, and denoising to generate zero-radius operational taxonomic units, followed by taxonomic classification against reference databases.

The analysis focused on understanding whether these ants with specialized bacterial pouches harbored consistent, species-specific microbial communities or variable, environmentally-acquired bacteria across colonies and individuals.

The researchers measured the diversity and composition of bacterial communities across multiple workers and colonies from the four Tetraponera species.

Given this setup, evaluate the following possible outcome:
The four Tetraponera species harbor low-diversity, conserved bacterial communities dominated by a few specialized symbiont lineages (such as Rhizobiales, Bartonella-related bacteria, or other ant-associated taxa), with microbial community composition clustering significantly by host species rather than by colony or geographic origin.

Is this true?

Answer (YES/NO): YES